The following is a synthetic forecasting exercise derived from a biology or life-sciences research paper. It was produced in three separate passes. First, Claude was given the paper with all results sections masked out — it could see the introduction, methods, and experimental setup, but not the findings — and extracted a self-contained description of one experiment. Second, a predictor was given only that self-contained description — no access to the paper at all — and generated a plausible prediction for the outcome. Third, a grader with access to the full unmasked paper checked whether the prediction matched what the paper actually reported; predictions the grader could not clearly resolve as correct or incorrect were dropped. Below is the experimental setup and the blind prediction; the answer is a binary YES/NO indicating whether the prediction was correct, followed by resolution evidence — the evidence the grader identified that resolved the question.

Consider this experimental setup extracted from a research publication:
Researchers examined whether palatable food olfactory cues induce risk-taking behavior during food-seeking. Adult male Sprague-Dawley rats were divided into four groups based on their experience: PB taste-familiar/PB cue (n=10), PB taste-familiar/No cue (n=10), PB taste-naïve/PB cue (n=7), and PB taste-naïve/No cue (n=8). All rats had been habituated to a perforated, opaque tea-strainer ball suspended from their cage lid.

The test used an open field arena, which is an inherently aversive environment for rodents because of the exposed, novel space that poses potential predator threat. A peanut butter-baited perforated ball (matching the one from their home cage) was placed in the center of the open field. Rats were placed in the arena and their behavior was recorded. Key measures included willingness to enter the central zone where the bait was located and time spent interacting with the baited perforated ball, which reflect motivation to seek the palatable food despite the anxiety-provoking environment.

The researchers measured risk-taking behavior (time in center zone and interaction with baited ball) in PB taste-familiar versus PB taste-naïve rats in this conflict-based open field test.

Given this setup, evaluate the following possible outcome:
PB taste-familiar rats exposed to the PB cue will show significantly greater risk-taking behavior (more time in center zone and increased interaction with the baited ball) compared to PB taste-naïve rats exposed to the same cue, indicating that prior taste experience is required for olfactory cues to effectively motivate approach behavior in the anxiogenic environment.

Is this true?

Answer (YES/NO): YES